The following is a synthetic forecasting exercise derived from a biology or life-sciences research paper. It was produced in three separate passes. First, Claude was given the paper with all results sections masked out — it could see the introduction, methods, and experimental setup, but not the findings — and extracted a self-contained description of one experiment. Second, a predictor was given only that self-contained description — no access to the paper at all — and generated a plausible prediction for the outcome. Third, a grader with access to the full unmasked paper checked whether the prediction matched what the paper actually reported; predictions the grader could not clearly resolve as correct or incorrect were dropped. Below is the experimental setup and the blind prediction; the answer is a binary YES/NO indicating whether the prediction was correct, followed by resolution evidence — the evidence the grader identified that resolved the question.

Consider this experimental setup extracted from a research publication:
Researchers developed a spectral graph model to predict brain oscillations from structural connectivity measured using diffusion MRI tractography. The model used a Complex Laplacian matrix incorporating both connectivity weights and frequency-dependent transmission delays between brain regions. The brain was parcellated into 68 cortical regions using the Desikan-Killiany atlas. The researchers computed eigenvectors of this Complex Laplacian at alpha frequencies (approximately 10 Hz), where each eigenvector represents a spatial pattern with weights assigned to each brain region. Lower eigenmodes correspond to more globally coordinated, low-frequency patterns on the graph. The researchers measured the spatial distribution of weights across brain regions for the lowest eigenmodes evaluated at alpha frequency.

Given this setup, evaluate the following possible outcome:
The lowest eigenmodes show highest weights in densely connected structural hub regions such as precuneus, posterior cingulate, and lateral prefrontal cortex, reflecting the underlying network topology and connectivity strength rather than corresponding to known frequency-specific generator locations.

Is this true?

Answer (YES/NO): NO